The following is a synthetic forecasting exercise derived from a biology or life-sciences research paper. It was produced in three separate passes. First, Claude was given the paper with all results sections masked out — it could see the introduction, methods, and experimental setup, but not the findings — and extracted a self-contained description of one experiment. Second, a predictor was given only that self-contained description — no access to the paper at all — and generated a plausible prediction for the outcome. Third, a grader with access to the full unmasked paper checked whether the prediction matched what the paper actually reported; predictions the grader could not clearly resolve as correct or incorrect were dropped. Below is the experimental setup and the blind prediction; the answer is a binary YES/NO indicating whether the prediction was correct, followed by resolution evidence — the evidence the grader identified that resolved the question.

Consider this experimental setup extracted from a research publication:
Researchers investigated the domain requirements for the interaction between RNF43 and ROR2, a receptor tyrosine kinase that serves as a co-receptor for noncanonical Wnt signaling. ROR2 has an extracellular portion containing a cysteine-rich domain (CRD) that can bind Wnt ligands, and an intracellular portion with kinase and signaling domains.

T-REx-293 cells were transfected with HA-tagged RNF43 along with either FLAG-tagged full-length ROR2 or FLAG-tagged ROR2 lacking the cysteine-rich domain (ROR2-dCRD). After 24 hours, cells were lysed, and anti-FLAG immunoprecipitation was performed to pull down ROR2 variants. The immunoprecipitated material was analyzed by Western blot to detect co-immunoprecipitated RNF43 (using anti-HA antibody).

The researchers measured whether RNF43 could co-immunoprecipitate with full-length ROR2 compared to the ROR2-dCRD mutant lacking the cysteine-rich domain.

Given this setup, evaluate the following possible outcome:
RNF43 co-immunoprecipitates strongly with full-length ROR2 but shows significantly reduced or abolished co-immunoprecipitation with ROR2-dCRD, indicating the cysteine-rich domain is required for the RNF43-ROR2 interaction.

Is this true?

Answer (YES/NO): NO